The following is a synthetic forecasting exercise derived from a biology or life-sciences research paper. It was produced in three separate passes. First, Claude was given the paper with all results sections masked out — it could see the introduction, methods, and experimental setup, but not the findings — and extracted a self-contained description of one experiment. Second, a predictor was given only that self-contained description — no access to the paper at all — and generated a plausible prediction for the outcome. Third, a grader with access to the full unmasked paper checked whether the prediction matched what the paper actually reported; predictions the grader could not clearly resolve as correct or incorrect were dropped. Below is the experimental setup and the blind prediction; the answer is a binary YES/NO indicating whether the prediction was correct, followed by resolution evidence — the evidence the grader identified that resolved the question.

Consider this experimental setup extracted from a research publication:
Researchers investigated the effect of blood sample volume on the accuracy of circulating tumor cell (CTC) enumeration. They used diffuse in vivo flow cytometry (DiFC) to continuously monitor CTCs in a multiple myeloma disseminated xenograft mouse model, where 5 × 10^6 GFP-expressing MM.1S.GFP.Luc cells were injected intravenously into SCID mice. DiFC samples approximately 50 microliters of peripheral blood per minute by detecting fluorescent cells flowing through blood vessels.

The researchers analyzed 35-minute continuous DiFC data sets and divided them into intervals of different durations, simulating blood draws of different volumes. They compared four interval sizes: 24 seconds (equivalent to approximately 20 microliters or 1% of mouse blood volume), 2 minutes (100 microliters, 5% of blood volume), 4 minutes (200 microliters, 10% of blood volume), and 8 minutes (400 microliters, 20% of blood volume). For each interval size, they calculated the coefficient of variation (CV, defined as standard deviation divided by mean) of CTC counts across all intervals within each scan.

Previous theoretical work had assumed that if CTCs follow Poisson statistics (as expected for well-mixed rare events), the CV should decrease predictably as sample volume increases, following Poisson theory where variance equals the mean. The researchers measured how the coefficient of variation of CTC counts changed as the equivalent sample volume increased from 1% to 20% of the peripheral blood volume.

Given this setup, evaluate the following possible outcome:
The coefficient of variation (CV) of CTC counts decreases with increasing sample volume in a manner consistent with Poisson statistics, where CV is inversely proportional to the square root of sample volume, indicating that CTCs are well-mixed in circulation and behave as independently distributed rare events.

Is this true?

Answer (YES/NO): NO